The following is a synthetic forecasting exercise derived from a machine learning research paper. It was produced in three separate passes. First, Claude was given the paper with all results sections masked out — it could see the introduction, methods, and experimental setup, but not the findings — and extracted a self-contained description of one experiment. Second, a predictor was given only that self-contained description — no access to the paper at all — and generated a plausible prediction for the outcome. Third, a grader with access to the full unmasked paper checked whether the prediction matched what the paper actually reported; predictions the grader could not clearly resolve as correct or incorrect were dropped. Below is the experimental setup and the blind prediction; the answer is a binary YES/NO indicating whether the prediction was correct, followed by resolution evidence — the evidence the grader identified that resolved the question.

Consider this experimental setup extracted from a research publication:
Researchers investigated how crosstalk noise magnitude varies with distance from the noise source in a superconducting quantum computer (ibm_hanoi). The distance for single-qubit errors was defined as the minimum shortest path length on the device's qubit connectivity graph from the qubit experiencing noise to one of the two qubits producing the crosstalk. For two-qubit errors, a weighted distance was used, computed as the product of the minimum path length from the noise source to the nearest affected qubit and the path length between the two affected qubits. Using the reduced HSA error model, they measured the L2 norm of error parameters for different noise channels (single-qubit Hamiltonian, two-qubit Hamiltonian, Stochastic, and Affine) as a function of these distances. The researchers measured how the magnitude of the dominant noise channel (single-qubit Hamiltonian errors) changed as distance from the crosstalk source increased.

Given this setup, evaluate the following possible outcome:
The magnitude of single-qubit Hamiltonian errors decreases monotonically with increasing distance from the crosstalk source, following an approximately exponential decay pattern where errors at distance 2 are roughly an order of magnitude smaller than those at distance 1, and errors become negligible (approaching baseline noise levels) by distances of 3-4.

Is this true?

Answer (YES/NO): NO